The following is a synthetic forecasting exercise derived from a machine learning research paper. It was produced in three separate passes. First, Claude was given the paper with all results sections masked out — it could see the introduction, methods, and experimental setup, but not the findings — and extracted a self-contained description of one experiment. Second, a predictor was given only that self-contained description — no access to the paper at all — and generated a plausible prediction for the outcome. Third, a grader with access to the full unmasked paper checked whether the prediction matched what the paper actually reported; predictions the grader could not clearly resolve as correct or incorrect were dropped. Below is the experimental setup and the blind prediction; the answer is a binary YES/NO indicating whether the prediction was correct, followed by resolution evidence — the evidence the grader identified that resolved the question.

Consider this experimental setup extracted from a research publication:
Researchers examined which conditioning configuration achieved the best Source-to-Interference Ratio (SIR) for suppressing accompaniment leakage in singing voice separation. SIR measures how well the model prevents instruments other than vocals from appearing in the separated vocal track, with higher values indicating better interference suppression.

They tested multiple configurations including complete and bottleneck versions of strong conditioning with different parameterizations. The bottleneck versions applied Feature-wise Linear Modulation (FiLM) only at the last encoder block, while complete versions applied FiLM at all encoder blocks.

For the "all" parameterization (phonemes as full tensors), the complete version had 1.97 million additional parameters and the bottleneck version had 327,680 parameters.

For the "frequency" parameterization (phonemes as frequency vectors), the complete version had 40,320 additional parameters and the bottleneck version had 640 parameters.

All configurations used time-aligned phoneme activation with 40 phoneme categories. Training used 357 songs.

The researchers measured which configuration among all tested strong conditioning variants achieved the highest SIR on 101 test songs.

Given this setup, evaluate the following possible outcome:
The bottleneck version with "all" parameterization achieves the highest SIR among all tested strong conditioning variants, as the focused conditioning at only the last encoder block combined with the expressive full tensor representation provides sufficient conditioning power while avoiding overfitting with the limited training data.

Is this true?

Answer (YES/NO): NO